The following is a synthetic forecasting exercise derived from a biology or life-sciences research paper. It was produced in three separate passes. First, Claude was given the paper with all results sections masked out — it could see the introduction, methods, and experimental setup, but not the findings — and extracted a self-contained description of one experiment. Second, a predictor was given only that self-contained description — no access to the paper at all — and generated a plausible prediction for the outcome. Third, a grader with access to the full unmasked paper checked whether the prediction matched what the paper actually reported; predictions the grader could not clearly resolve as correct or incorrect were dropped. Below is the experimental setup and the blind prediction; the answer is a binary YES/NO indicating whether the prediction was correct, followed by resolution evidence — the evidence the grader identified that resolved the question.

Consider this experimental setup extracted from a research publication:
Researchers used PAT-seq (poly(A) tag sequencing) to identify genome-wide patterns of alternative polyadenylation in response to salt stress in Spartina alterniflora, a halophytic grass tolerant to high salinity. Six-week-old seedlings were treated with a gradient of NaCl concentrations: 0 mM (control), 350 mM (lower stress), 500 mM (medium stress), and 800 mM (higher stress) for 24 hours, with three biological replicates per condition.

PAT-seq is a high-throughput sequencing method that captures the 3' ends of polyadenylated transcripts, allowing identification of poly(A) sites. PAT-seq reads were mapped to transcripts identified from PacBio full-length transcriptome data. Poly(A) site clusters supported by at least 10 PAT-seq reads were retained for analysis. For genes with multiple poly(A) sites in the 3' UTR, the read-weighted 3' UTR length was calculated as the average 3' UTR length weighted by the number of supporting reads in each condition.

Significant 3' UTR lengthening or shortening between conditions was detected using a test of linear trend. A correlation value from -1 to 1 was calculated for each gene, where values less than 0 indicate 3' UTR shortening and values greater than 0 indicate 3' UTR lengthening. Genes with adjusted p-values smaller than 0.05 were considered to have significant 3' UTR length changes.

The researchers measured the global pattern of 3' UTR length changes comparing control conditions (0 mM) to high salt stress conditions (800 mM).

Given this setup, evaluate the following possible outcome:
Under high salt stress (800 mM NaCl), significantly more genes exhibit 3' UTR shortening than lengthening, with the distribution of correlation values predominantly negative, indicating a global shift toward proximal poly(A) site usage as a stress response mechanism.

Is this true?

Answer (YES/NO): NO